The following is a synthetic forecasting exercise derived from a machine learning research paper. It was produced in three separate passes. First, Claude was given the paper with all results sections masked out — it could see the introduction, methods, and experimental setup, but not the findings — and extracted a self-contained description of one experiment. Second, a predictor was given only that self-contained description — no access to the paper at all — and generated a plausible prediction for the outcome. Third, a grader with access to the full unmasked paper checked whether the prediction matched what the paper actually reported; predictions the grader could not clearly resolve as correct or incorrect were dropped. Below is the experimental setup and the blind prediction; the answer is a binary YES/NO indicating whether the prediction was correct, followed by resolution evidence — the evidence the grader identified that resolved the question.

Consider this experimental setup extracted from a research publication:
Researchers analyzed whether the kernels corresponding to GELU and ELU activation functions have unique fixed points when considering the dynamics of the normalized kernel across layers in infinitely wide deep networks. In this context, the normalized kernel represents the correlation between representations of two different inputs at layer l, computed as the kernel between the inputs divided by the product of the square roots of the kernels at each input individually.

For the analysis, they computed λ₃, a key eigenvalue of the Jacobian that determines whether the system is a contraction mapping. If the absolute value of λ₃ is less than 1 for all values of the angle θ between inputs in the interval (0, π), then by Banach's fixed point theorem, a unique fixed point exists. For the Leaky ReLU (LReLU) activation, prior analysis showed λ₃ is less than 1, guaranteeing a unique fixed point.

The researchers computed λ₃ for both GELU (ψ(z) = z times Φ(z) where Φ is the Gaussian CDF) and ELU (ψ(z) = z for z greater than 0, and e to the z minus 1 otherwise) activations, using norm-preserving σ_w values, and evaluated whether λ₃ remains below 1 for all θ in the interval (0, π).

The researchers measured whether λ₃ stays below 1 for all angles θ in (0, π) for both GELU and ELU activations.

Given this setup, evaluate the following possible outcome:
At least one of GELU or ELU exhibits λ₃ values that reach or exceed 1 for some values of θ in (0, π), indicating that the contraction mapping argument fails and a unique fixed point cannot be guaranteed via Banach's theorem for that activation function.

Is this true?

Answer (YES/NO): YES